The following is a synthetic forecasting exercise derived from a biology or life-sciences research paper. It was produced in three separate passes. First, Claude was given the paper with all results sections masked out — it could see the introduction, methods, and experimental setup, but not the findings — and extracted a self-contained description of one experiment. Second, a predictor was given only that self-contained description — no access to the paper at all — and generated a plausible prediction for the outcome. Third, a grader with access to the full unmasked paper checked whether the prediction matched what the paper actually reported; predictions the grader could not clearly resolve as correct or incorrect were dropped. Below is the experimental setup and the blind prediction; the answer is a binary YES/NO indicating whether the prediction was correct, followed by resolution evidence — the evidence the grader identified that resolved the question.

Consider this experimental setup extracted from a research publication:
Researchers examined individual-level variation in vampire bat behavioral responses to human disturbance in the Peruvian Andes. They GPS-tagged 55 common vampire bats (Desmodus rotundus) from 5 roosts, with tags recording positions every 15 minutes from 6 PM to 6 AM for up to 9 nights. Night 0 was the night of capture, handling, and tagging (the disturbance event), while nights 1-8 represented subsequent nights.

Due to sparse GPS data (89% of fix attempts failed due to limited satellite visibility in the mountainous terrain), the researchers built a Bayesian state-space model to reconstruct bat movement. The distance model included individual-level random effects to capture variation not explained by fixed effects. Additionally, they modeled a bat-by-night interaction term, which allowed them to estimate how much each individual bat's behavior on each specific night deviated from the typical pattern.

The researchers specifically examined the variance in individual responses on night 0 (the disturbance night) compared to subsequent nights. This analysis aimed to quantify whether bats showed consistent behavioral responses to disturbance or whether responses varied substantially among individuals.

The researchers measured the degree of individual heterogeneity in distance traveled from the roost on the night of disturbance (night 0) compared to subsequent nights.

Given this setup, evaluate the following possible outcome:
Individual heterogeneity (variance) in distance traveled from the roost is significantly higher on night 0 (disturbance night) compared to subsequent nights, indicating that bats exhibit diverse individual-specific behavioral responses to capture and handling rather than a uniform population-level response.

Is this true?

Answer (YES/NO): YES